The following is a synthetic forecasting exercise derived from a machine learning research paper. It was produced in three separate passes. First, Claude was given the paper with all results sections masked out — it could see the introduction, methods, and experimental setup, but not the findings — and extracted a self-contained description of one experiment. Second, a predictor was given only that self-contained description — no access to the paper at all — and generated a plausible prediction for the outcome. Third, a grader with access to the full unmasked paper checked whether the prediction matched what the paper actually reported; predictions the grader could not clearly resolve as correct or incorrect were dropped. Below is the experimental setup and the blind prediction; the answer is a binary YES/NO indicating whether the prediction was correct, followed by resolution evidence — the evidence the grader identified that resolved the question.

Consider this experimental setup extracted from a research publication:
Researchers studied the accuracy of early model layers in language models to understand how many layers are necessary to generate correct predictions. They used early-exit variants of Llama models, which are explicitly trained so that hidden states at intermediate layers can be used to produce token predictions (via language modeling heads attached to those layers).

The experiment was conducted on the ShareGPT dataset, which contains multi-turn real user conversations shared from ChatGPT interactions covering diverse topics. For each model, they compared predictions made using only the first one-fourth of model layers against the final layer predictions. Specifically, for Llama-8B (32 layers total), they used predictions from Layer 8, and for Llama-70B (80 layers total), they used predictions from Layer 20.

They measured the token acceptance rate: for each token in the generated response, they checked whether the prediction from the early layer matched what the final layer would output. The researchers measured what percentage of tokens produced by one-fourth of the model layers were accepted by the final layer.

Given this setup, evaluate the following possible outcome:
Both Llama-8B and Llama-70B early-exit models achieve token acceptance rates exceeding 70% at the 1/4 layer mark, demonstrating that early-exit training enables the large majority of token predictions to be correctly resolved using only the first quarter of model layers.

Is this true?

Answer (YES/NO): NO